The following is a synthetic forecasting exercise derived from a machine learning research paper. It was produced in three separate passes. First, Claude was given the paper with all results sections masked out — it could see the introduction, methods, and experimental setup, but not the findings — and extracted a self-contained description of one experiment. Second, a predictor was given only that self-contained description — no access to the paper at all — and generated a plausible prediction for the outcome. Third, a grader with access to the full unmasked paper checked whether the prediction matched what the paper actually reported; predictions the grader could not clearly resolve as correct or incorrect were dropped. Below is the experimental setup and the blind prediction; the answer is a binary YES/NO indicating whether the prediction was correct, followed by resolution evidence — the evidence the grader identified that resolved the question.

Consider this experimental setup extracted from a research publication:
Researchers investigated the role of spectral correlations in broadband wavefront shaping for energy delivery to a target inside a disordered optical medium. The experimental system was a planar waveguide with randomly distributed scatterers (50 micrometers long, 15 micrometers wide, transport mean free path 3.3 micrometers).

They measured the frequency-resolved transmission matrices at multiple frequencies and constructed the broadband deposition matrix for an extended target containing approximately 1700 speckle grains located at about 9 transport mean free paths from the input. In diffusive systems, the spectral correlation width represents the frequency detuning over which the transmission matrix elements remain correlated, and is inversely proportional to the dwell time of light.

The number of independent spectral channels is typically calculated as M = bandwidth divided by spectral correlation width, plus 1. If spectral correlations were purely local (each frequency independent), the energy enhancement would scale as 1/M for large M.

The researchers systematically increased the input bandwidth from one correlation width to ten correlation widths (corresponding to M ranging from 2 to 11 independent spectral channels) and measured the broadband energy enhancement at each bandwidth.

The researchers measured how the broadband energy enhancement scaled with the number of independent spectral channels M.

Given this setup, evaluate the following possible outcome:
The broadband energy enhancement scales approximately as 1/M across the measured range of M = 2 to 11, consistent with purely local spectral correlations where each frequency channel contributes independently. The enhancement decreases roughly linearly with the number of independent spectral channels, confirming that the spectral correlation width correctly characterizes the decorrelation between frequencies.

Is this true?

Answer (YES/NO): NO